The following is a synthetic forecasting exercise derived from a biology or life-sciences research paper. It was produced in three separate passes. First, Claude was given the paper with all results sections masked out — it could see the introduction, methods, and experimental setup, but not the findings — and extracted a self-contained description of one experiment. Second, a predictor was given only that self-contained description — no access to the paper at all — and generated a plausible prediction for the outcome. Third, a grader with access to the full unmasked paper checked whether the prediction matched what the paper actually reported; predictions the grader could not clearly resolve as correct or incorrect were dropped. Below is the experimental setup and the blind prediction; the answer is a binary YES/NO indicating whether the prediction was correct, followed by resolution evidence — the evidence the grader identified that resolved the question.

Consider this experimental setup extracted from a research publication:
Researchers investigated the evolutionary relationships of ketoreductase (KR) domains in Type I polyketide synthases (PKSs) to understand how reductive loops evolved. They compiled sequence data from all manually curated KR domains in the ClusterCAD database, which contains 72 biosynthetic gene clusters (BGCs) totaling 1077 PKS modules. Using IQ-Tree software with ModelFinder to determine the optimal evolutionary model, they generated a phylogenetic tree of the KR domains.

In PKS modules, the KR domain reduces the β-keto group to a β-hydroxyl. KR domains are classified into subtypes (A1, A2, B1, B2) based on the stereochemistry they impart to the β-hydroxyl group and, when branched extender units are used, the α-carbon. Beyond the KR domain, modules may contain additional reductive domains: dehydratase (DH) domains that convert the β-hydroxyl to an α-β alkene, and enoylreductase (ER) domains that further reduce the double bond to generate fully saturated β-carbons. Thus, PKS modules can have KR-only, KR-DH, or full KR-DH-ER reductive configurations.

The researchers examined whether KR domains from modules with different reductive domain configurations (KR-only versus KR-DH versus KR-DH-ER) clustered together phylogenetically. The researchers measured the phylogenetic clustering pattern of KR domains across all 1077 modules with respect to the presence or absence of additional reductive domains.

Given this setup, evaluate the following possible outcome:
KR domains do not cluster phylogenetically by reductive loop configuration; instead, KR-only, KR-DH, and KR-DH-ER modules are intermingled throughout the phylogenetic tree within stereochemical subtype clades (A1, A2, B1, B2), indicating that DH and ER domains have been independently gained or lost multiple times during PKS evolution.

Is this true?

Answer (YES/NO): NO